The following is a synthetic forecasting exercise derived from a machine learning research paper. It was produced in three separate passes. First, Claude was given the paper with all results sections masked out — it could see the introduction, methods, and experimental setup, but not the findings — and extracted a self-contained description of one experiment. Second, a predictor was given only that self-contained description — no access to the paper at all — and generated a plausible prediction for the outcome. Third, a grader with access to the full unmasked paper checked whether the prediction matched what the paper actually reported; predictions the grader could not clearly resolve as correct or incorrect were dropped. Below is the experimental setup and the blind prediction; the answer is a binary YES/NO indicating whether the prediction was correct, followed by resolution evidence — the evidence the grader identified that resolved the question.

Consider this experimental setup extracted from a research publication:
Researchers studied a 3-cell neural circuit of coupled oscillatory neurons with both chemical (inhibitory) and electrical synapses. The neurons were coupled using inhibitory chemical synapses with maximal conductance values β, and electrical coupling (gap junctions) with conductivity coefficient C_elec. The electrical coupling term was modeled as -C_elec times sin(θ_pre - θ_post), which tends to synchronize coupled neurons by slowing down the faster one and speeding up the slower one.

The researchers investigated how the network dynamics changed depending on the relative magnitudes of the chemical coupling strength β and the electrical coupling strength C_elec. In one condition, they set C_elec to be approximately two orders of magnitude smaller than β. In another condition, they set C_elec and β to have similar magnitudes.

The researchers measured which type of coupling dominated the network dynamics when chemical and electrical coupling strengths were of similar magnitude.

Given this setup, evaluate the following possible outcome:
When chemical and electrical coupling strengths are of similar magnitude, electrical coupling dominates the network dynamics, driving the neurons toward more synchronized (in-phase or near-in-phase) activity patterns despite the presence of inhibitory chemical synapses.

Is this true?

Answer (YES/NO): YES